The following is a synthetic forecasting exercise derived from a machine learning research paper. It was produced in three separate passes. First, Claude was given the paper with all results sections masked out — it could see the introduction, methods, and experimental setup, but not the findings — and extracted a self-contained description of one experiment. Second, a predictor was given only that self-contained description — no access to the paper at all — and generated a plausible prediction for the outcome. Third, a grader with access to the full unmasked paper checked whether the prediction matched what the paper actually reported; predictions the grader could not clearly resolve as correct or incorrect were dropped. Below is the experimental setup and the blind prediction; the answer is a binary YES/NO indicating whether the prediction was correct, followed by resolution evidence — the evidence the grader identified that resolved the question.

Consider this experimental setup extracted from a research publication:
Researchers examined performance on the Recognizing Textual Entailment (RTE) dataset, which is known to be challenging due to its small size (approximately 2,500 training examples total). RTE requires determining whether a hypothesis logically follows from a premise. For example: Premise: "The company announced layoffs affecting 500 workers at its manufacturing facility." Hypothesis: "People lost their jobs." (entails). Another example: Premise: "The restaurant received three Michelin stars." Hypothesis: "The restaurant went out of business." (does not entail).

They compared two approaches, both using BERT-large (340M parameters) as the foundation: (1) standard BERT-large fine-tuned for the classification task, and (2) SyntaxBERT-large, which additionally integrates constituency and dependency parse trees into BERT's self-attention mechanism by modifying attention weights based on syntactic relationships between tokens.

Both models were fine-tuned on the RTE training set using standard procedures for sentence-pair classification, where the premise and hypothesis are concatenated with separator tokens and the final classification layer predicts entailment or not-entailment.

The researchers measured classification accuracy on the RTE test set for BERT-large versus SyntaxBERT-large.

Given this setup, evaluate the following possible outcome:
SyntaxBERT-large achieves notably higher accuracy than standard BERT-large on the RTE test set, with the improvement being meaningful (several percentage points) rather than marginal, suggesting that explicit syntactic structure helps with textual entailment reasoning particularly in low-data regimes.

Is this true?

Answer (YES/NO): YES